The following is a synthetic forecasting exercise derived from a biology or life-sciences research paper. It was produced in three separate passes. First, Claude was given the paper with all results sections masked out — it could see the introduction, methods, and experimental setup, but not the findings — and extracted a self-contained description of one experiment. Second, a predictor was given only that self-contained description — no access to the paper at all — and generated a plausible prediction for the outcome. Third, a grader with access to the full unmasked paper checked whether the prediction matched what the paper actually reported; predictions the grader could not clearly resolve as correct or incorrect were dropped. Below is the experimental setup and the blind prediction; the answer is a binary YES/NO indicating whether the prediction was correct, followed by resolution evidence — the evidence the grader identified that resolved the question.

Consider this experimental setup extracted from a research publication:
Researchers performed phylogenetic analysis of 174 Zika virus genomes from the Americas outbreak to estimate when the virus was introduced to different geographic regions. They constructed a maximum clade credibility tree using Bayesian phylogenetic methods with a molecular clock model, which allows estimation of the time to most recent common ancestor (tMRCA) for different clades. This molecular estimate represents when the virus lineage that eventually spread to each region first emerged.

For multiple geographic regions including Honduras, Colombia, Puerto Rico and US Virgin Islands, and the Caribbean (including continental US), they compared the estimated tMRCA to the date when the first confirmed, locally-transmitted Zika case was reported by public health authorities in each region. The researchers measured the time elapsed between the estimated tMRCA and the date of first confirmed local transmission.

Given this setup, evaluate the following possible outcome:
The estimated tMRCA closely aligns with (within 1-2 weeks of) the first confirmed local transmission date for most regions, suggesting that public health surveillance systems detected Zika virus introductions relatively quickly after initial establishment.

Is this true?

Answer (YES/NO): NO